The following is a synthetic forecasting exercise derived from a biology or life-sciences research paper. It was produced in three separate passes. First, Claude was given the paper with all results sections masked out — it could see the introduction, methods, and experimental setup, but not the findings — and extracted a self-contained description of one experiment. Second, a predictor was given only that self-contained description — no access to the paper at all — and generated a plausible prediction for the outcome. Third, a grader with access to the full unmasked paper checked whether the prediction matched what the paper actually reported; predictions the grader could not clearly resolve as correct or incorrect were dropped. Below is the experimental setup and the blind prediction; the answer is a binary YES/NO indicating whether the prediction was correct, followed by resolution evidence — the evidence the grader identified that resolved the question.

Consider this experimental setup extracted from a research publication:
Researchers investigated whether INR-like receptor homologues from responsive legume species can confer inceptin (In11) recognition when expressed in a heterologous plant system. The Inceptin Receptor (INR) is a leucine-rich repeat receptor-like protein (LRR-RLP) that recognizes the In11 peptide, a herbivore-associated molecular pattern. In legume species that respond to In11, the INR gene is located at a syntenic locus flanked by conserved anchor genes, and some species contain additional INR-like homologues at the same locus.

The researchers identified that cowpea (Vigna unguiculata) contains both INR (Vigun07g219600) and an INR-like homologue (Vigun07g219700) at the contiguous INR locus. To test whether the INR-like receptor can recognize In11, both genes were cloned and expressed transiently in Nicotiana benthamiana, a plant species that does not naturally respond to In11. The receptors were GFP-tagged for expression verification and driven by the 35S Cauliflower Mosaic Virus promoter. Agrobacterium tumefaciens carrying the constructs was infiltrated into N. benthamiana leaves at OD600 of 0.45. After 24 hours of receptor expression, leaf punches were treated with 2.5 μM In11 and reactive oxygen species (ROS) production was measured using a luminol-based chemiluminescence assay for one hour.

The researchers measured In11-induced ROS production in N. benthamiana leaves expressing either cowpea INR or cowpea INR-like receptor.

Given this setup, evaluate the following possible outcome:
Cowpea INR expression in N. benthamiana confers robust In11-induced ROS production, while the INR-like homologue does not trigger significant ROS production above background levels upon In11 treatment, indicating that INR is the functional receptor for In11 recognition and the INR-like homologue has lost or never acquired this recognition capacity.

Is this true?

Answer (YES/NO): YES